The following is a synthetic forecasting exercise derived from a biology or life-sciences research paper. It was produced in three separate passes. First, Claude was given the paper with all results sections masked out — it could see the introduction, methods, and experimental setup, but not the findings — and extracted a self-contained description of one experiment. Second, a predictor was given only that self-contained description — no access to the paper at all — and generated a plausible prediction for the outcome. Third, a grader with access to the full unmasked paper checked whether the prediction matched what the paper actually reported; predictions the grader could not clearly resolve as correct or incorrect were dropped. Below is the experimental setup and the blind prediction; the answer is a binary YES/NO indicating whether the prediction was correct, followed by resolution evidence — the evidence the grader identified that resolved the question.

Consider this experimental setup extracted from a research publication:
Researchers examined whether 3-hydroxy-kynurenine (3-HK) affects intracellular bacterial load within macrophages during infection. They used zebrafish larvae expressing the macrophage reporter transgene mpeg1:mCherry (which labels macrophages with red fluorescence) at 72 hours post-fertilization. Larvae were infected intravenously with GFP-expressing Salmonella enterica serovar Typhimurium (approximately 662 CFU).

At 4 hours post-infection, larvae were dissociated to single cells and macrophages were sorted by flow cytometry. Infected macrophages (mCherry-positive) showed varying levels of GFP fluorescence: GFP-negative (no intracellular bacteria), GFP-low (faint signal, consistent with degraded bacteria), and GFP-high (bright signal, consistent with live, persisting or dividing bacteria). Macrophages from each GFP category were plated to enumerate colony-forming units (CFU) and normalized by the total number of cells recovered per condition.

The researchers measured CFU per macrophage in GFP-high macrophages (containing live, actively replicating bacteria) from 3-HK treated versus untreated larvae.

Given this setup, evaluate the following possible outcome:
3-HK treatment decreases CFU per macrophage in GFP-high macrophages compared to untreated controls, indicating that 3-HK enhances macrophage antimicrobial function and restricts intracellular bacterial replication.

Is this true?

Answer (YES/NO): YES